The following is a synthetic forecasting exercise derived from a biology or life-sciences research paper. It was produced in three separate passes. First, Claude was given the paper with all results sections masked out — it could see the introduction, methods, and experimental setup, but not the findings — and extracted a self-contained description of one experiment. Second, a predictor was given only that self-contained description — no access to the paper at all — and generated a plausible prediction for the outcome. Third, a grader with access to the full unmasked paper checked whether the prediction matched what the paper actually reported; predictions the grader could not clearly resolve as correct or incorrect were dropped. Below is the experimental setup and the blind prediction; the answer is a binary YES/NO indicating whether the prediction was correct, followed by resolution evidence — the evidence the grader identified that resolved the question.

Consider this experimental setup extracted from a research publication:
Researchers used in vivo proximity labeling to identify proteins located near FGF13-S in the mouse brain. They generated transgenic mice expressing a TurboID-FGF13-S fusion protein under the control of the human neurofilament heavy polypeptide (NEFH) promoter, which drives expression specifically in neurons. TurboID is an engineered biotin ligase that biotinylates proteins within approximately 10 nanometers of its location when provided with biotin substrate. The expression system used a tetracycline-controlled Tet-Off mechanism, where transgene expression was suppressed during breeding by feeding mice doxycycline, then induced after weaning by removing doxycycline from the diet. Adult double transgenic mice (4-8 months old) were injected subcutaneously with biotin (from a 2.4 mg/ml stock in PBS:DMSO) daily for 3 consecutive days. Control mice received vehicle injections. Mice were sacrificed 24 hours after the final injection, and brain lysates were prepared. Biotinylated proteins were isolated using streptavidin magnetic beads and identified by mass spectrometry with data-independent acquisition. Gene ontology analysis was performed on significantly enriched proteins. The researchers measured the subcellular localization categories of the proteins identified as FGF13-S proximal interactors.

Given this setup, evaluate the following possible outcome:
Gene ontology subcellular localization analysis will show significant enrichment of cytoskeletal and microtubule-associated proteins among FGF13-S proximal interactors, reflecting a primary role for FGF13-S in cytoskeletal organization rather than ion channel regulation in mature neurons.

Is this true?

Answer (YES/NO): NO